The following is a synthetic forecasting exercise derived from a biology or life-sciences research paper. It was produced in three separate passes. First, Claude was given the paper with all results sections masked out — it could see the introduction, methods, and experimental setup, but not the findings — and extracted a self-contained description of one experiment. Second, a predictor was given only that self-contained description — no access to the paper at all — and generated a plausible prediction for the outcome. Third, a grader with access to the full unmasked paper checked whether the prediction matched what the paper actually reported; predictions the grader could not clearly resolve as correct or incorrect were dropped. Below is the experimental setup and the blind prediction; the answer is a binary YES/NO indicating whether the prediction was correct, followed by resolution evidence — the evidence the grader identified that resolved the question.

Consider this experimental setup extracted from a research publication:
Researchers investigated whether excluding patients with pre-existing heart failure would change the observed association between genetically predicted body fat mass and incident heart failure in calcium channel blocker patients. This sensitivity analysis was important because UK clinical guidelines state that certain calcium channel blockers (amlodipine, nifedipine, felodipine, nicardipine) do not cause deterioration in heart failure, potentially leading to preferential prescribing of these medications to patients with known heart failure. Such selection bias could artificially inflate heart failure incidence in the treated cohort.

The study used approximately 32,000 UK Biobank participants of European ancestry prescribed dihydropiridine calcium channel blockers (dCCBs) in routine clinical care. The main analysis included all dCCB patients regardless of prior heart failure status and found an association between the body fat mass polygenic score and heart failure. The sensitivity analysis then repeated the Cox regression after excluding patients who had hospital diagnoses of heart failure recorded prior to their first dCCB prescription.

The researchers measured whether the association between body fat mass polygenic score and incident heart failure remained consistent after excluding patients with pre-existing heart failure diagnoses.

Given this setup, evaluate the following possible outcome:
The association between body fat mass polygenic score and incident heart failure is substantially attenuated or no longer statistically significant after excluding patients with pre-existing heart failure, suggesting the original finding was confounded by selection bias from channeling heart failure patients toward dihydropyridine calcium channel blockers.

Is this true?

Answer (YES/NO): NO